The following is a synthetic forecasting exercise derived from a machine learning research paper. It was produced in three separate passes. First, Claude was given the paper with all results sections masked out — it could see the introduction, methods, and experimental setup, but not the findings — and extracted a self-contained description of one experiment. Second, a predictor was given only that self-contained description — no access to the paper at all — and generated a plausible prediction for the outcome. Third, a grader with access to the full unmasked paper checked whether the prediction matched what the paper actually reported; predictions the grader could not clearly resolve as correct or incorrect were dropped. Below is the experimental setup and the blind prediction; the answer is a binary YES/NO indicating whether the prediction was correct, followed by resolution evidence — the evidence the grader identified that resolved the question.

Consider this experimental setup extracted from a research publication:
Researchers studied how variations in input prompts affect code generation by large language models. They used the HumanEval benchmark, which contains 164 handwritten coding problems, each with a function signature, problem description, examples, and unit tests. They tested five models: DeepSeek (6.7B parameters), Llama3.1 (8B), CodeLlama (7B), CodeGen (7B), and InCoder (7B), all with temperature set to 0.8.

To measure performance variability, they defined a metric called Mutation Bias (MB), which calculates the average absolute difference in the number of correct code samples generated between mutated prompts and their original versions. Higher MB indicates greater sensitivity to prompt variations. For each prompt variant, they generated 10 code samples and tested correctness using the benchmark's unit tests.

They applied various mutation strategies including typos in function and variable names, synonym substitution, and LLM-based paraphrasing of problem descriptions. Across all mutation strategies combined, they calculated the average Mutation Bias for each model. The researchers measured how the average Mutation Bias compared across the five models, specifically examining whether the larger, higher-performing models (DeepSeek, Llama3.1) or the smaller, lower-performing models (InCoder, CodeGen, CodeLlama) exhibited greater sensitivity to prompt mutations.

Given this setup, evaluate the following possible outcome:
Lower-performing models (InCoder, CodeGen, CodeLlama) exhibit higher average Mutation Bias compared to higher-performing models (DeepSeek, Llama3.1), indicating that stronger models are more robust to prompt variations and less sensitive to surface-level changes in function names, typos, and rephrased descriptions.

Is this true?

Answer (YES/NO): NO